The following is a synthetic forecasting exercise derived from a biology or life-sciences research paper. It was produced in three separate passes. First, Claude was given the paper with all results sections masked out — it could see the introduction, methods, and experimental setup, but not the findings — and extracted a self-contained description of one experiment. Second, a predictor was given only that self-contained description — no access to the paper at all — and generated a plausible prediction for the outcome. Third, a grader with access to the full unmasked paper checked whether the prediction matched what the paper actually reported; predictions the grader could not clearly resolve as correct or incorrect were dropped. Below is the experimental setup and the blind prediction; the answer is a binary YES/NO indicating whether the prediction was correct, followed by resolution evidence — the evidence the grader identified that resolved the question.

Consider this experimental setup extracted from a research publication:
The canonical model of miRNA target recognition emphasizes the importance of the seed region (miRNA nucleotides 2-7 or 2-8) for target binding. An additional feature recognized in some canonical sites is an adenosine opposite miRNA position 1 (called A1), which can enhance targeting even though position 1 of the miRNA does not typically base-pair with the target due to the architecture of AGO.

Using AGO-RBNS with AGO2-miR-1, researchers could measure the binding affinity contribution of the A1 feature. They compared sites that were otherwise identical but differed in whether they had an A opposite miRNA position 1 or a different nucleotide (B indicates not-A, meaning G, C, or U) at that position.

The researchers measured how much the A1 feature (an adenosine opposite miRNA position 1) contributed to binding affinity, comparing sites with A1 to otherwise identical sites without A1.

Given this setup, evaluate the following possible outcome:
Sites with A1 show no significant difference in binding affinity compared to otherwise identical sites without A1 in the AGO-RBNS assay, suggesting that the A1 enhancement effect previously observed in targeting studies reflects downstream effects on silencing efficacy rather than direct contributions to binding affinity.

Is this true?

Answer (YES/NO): NO